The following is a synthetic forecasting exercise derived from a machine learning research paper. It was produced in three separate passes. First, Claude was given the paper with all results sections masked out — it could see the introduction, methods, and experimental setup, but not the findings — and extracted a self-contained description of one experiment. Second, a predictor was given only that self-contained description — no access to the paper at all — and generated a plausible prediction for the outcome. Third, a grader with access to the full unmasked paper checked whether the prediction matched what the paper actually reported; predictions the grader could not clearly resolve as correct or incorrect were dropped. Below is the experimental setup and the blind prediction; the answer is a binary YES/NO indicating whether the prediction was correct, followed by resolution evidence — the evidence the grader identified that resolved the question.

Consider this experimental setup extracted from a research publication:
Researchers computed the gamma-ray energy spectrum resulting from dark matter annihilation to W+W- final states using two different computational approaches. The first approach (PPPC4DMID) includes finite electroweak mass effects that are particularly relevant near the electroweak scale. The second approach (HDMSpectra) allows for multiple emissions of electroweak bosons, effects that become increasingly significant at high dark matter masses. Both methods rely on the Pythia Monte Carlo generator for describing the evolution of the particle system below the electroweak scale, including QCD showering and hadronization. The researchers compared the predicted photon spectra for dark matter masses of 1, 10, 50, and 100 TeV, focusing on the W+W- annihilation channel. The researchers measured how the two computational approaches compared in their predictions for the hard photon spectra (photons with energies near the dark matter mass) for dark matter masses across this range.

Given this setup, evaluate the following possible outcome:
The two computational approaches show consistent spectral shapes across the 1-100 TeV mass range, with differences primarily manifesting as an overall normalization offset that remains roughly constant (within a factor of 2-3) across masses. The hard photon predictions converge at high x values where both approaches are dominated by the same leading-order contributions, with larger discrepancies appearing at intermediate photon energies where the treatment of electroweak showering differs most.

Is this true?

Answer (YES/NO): NO